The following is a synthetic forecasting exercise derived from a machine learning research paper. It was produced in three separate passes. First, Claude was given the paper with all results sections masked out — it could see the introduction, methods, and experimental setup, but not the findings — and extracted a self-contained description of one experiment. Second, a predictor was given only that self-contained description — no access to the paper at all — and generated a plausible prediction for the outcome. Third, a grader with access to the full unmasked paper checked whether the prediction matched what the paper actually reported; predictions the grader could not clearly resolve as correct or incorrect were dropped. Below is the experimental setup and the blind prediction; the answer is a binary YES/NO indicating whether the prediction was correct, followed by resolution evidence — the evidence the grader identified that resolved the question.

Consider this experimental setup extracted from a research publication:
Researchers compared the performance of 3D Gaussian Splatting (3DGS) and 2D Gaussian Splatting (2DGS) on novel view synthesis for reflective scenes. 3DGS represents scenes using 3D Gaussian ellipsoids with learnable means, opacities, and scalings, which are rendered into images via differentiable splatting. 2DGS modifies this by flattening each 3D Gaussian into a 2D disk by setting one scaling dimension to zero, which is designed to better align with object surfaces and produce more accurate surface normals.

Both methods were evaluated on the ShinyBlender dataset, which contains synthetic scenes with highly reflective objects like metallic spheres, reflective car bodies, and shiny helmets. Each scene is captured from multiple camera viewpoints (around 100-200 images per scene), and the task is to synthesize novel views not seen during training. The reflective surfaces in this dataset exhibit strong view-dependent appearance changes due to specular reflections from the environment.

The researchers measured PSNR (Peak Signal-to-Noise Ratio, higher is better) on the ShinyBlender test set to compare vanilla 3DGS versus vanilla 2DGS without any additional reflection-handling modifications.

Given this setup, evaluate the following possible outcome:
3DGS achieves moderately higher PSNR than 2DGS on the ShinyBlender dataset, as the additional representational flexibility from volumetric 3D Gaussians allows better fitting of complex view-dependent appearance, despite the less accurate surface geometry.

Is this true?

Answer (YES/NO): YES